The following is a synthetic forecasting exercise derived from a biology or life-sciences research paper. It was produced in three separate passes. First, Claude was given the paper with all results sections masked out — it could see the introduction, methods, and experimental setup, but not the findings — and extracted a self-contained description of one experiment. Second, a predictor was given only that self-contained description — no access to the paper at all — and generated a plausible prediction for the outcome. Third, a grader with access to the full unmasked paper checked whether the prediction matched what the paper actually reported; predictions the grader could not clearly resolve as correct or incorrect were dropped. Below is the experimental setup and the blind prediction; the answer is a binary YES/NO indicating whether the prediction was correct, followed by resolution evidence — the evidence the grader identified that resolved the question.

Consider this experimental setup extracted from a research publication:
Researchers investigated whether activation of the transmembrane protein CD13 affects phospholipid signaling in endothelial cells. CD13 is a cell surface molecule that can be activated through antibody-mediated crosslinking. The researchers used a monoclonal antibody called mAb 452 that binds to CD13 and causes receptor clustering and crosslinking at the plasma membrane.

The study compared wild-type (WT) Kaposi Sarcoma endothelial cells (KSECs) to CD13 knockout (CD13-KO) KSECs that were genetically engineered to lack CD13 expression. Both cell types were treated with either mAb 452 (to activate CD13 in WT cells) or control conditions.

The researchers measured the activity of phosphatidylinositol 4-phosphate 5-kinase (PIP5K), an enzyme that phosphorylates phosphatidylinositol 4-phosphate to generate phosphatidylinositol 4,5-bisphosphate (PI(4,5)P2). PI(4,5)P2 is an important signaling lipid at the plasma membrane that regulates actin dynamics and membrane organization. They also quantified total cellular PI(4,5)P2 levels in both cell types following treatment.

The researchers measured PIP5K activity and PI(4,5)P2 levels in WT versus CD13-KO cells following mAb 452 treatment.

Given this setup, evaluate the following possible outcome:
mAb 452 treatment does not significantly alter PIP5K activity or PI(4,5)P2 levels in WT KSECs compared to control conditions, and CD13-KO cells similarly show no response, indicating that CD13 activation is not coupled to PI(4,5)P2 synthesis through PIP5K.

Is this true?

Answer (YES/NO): NO